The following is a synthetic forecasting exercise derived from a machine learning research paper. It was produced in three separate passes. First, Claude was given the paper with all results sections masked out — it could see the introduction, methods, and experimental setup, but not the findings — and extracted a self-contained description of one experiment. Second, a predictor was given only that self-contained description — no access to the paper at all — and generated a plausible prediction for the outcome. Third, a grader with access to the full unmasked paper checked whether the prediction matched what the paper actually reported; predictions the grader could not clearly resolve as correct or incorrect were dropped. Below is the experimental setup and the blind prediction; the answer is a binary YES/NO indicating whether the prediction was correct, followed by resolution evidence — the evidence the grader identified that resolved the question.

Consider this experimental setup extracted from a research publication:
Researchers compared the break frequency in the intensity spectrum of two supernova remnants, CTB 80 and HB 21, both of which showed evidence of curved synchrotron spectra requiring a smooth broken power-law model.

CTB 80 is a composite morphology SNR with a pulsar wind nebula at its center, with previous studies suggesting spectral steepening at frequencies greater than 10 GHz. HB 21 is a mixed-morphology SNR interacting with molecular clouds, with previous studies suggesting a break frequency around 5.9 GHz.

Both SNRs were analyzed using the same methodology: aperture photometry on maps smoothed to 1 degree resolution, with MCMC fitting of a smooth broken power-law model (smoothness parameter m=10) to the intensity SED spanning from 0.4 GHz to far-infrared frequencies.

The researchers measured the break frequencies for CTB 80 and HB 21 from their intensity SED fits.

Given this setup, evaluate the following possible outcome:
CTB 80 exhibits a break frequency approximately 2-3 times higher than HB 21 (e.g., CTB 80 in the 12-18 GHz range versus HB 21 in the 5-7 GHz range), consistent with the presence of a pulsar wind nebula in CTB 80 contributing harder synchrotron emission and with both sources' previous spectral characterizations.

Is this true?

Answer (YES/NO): NO